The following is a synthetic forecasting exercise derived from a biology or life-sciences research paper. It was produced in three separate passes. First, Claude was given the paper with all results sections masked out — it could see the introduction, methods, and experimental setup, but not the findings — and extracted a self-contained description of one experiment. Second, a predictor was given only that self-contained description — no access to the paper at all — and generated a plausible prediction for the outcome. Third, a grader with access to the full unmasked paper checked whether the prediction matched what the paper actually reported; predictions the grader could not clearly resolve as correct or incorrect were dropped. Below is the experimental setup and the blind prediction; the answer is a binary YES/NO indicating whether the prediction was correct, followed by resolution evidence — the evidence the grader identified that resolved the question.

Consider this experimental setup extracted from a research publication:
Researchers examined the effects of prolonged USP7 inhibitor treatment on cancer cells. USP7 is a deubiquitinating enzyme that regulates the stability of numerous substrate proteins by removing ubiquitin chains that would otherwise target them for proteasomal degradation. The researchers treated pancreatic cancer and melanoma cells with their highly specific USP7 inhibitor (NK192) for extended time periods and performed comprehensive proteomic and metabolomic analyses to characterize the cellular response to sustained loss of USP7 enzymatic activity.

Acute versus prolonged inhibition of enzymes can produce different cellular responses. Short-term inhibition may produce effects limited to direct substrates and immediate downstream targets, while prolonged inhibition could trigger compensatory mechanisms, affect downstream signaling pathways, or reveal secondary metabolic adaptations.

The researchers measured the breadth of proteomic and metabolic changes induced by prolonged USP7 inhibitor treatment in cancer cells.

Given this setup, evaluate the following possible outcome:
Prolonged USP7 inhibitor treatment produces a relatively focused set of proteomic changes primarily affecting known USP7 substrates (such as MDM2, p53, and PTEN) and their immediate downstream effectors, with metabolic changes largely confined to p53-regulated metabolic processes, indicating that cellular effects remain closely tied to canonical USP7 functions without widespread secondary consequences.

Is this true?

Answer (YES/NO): NO